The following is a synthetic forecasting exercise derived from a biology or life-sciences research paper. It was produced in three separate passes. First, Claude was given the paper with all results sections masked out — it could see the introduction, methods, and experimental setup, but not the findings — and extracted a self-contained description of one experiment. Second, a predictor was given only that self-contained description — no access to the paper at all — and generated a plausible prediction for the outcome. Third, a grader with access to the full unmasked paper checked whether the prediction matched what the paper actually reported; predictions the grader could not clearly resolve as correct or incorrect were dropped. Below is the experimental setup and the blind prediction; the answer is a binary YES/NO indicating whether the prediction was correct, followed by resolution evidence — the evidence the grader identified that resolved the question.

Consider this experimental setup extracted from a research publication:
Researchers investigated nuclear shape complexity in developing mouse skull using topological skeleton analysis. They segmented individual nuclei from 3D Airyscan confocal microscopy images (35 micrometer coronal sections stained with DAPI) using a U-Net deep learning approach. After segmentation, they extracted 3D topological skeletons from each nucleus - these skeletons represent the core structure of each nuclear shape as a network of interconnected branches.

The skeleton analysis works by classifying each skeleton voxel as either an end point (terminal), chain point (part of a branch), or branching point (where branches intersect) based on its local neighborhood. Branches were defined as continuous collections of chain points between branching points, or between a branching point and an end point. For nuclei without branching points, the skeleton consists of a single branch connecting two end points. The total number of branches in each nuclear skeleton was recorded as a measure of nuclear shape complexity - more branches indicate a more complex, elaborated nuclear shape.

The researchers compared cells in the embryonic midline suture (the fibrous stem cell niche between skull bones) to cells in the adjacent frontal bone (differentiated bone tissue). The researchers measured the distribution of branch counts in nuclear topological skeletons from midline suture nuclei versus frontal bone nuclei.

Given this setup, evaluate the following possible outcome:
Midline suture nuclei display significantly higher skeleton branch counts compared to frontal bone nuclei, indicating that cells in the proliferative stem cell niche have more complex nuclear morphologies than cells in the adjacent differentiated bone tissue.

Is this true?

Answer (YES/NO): YES